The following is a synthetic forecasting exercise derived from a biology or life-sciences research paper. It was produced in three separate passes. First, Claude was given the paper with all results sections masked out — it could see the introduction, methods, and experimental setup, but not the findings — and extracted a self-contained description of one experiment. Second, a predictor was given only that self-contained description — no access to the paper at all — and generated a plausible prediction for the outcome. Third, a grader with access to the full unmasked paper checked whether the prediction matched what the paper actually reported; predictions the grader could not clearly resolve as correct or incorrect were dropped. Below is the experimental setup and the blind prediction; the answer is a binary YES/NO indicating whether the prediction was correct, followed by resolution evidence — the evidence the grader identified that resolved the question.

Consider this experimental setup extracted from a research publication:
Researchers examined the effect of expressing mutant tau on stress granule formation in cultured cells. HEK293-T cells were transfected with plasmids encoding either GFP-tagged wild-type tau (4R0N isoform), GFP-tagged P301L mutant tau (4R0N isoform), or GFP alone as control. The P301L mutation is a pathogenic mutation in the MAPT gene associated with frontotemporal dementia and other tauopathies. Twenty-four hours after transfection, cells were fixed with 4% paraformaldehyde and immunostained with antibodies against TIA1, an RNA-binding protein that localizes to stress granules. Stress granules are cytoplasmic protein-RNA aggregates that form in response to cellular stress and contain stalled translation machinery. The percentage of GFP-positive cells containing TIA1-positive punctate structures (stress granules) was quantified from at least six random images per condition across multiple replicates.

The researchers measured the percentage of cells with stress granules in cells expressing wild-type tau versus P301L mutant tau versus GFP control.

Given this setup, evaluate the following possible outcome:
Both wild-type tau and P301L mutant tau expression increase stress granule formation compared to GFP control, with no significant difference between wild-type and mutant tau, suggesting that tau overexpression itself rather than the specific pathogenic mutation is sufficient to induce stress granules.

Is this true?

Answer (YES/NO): NO